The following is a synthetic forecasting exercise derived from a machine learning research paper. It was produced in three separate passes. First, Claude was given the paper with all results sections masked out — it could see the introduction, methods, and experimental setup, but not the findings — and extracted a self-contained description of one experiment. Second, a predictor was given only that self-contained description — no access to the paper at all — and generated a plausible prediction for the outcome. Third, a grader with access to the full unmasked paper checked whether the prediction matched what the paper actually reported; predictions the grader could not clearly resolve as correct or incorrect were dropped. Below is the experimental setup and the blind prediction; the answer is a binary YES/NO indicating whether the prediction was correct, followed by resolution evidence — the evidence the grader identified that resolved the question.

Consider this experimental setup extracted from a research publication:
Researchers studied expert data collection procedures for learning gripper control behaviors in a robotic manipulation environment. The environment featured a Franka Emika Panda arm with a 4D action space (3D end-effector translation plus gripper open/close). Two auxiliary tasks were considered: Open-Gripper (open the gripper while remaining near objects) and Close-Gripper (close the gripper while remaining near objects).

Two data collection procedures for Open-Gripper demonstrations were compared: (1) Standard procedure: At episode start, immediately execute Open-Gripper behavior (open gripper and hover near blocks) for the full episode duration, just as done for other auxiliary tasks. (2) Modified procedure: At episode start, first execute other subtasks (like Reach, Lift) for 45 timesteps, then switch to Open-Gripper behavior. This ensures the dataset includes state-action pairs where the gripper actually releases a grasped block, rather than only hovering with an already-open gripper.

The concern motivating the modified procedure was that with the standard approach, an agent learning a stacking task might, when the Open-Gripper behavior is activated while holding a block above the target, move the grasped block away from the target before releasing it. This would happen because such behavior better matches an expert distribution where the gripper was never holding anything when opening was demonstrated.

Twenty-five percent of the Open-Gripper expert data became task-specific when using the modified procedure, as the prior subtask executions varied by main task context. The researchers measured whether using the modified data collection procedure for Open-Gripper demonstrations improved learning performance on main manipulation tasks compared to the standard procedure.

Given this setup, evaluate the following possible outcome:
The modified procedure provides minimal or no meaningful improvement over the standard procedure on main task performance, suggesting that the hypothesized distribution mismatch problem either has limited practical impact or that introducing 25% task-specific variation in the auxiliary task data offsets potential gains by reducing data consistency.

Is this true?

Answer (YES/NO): NO